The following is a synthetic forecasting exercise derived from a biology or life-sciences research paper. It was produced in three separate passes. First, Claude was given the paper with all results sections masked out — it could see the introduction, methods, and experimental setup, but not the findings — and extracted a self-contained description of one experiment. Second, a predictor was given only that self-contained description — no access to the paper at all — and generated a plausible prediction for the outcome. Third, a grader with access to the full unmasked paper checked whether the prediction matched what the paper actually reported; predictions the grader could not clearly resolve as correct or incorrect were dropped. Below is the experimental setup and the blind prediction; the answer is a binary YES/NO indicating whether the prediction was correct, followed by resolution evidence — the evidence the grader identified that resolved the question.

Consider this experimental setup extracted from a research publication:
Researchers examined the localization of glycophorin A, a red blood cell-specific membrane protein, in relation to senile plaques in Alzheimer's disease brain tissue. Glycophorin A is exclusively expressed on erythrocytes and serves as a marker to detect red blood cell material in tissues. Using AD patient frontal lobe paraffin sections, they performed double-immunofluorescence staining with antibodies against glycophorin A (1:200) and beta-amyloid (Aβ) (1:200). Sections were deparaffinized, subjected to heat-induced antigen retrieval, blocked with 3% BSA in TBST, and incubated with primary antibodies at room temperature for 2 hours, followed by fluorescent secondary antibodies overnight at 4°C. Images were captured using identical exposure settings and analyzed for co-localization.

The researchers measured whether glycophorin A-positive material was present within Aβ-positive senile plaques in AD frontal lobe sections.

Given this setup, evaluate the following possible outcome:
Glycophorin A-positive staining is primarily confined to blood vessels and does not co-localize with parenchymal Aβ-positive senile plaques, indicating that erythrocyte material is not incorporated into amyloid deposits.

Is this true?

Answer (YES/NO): YES